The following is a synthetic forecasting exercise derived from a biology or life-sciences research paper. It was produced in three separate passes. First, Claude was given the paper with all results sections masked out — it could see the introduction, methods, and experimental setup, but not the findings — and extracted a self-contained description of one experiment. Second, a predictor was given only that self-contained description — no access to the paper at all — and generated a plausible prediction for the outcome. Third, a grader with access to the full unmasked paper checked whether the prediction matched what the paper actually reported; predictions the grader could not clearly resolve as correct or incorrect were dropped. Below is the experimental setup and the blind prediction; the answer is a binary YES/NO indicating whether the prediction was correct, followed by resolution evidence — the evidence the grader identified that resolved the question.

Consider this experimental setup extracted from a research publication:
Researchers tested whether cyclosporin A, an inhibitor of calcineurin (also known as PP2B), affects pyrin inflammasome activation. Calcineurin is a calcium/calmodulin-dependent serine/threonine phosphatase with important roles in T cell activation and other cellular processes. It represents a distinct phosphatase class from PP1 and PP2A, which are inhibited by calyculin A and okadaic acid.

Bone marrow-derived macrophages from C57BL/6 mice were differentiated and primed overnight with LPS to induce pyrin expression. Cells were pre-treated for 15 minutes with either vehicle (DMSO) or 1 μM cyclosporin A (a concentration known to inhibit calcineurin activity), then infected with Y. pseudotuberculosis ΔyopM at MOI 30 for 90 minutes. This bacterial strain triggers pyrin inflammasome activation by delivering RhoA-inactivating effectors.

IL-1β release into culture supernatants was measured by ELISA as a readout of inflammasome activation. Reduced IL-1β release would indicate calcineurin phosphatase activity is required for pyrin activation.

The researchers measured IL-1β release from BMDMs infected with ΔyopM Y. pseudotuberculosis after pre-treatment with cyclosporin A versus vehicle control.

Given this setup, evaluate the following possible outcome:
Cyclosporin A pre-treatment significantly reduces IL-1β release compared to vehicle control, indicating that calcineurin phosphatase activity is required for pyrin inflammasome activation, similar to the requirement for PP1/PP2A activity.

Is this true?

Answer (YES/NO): NO